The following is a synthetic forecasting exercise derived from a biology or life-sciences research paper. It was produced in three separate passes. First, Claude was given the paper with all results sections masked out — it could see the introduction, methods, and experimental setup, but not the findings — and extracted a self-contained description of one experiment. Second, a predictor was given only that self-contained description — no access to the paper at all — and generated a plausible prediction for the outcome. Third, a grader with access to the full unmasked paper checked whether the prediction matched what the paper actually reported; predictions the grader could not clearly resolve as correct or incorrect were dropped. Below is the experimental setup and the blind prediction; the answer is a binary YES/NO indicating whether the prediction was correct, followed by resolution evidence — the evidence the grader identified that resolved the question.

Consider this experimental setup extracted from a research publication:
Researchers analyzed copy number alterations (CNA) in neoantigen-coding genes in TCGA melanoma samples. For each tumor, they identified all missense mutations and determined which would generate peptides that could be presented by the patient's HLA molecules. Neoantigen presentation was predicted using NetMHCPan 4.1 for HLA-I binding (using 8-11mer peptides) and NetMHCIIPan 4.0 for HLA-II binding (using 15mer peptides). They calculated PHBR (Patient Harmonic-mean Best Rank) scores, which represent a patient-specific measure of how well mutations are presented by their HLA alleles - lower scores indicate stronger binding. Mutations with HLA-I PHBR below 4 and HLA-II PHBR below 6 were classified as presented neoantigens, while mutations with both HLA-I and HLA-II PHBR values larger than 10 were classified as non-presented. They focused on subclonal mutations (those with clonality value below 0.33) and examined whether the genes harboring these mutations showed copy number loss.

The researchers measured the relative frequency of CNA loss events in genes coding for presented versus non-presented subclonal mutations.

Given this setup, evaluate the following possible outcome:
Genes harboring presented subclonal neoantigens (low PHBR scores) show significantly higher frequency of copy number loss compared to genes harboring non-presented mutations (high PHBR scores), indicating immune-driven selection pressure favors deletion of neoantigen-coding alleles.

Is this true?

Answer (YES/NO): NO